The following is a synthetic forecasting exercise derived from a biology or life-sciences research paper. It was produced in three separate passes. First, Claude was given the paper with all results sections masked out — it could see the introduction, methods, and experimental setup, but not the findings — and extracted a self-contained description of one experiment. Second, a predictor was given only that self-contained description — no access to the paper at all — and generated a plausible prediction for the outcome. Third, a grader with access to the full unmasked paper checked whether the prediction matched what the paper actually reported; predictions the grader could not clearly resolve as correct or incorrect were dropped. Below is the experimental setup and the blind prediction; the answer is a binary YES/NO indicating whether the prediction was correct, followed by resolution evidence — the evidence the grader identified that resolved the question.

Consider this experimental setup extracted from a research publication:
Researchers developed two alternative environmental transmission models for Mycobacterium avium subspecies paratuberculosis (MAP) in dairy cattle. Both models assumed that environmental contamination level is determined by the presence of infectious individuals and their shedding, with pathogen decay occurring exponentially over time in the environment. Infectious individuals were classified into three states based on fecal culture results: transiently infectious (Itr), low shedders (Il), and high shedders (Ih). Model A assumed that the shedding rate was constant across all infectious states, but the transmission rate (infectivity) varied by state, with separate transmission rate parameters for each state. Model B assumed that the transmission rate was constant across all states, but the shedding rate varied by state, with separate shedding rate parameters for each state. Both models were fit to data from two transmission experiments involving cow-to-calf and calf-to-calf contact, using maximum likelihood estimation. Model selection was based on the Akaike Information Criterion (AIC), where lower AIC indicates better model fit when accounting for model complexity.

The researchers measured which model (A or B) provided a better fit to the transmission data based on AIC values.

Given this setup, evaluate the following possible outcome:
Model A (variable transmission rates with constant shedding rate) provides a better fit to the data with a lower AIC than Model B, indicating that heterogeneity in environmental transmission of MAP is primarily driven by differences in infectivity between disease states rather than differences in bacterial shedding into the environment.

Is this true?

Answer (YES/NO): NO